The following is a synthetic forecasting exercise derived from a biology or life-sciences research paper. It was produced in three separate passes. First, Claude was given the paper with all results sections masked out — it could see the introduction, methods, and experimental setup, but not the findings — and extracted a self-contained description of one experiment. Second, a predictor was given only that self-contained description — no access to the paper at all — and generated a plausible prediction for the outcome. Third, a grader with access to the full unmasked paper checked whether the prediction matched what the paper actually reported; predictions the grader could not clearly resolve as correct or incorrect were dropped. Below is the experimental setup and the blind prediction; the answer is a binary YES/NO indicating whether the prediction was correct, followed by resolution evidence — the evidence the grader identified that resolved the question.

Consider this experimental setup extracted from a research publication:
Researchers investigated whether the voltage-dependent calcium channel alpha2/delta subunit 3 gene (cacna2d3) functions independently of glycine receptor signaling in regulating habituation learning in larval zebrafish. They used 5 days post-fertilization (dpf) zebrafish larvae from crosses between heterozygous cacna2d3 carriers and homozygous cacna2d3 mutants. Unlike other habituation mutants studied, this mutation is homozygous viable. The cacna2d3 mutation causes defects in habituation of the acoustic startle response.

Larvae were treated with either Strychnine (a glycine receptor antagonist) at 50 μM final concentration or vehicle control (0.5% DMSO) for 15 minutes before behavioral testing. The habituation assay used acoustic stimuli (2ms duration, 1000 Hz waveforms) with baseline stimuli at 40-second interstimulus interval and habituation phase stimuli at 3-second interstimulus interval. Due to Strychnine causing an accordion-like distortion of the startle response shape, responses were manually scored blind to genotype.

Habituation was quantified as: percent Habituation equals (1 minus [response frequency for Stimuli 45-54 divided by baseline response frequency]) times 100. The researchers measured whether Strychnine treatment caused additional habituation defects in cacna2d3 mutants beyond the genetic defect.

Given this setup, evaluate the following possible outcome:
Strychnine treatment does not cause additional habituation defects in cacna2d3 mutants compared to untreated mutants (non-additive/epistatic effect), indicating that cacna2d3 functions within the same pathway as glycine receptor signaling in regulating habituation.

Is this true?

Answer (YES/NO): NO